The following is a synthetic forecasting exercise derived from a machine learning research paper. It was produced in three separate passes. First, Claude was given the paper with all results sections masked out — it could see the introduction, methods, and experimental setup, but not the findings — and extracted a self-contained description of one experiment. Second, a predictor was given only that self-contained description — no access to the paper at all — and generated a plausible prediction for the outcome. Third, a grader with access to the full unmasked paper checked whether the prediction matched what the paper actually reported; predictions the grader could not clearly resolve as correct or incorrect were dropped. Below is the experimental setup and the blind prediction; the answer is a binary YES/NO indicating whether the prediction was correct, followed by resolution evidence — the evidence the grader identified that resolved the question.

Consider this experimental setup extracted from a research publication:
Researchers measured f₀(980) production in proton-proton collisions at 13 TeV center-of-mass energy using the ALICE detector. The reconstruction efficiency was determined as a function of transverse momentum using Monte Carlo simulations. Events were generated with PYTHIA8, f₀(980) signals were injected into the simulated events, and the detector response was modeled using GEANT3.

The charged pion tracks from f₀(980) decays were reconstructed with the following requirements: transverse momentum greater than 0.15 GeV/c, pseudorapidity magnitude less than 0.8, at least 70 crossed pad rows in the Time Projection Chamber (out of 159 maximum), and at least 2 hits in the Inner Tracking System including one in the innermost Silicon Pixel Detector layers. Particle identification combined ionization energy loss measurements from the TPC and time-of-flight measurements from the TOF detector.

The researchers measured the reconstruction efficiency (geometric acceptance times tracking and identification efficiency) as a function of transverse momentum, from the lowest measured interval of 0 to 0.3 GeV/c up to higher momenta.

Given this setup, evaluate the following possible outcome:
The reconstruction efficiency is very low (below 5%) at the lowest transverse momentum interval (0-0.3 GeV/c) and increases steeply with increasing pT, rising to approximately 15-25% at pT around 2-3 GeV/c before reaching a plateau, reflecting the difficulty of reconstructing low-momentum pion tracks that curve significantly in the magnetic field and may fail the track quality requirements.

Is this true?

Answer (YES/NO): NO